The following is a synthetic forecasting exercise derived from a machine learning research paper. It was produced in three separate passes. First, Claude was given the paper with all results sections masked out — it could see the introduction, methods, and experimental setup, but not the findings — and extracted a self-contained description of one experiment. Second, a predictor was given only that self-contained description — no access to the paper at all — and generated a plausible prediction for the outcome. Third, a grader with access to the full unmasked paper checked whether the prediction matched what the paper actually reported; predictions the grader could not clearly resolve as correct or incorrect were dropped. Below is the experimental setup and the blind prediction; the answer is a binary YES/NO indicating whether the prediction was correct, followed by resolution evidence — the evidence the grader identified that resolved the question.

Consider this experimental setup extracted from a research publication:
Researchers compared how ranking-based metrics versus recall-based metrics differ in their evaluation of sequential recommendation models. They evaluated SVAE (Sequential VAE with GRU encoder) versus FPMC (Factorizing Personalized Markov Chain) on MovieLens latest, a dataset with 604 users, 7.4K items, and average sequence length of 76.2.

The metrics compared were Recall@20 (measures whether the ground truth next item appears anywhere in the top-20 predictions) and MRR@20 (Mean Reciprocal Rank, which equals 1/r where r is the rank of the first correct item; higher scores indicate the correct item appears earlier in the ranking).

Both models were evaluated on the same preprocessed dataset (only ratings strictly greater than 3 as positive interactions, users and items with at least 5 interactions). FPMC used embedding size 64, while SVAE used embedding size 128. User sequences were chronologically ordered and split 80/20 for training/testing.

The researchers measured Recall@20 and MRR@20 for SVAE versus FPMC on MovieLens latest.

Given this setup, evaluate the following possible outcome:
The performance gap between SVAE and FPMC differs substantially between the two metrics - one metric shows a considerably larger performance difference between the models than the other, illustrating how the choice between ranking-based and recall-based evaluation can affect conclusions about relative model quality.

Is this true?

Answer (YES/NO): YES